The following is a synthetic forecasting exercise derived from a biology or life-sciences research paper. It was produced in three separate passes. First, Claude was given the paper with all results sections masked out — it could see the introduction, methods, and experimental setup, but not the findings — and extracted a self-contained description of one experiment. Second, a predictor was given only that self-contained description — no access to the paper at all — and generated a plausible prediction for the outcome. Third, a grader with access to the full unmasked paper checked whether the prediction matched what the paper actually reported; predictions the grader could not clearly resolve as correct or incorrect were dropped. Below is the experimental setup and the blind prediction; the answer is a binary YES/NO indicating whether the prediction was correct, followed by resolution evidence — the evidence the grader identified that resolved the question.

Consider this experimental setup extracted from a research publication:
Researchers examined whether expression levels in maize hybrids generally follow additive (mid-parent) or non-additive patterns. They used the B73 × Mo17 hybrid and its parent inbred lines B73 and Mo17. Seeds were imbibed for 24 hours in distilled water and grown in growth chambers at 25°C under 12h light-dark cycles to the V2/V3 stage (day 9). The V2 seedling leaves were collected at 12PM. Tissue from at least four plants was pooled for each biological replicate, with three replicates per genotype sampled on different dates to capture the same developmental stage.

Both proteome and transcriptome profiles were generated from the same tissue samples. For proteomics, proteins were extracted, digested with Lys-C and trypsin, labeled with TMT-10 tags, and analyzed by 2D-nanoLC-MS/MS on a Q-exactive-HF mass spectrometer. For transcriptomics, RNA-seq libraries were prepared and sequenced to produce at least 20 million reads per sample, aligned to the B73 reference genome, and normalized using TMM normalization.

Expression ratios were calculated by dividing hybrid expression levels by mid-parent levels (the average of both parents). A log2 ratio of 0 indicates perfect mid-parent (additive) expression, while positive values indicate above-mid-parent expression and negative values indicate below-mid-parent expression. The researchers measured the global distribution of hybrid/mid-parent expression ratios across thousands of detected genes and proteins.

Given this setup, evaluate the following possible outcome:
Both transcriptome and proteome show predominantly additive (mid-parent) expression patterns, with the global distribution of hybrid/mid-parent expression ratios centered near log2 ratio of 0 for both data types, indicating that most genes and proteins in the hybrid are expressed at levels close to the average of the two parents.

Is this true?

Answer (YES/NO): YES